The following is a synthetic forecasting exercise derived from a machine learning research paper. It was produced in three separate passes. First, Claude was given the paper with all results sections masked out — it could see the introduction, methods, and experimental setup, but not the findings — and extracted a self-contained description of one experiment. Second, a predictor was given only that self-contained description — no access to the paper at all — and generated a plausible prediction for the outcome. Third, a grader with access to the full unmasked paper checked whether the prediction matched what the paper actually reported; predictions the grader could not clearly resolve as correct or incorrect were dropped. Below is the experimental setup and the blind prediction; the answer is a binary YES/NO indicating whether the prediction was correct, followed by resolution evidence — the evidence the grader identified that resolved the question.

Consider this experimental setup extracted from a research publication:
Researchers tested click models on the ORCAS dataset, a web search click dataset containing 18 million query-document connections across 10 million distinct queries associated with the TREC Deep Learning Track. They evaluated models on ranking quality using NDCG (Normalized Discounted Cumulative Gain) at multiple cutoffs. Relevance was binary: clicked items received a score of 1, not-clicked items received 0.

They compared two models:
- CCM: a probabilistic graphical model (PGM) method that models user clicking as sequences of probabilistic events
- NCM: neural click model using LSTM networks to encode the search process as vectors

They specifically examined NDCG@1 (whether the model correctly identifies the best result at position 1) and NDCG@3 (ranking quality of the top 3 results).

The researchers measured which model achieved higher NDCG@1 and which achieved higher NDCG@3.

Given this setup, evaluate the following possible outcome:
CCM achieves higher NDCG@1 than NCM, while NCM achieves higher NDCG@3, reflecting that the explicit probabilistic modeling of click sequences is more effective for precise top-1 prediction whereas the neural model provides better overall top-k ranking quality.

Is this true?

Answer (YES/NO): NO